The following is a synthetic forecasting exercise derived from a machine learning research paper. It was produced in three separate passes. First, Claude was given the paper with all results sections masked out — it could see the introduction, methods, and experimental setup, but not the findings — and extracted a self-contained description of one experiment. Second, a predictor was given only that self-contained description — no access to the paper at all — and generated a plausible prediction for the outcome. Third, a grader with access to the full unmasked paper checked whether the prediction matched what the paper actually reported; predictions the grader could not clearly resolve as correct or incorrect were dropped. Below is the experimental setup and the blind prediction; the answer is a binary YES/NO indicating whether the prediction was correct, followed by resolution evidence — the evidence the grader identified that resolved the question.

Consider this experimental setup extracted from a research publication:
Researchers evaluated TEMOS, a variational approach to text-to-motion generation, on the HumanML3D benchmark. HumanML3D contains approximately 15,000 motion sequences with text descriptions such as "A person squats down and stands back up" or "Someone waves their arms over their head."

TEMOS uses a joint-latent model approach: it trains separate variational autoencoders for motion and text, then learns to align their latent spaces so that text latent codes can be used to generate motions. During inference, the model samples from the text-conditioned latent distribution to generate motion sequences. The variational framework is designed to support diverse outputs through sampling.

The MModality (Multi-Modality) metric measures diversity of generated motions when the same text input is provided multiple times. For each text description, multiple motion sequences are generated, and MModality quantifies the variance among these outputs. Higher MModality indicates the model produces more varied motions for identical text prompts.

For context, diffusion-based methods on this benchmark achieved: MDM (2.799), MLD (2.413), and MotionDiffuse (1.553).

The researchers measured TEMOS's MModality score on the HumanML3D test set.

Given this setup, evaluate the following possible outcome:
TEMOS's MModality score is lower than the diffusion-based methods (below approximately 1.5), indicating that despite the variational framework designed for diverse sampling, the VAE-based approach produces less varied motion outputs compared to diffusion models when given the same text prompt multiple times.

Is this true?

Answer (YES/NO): YES